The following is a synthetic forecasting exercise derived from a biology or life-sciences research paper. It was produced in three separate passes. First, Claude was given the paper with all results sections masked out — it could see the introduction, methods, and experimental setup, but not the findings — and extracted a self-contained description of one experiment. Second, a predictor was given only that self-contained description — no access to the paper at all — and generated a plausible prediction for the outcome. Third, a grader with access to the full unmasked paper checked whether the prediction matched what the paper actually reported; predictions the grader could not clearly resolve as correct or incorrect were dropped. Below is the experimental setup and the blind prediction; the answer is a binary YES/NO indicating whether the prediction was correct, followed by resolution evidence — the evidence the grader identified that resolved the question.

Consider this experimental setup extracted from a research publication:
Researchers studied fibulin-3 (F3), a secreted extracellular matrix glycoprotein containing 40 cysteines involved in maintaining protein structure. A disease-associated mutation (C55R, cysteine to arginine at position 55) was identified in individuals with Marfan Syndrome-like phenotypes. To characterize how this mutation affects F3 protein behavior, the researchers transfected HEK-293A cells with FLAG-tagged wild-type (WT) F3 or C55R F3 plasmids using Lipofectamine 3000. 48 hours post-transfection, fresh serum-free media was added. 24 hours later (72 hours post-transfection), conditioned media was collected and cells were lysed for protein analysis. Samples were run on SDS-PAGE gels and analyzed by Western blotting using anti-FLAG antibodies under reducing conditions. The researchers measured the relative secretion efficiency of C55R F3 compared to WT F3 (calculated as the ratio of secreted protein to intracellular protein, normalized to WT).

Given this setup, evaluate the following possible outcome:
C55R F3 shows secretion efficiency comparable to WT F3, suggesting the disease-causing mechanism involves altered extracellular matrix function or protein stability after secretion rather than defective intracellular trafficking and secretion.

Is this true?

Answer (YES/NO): NO